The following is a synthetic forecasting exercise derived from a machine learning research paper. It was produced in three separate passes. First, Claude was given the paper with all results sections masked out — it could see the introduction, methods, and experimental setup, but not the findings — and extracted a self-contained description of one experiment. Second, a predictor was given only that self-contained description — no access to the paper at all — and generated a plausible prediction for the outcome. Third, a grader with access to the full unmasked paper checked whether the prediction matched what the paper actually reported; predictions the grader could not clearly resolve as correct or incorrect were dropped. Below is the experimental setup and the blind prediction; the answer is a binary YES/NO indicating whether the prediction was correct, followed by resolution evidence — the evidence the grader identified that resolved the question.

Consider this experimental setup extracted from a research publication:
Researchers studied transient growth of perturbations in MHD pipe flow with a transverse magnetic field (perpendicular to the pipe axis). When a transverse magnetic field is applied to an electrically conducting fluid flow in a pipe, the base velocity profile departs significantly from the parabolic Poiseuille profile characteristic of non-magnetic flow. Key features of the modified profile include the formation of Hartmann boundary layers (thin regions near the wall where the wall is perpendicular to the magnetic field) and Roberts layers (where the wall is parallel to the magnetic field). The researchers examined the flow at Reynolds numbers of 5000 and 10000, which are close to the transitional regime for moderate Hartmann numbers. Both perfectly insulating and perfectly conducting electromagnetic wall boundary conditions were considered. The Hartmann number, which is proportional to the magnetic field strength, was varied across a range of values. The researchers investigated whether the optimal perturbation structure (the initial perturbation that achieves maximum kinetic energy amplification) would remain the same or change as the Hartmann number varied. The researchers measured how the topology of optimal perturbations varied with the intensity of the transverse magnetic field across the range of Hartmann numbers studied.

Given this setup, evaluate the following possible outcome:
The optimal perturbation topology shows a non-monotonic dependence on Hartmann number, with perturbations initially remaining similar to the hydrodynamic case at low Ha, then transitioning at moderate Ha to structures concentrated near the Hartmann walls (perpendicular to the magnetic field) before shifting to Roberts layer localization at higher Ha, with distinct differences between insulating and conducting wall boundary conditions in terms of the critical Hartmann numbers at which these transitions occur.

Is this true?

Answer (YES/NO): NO